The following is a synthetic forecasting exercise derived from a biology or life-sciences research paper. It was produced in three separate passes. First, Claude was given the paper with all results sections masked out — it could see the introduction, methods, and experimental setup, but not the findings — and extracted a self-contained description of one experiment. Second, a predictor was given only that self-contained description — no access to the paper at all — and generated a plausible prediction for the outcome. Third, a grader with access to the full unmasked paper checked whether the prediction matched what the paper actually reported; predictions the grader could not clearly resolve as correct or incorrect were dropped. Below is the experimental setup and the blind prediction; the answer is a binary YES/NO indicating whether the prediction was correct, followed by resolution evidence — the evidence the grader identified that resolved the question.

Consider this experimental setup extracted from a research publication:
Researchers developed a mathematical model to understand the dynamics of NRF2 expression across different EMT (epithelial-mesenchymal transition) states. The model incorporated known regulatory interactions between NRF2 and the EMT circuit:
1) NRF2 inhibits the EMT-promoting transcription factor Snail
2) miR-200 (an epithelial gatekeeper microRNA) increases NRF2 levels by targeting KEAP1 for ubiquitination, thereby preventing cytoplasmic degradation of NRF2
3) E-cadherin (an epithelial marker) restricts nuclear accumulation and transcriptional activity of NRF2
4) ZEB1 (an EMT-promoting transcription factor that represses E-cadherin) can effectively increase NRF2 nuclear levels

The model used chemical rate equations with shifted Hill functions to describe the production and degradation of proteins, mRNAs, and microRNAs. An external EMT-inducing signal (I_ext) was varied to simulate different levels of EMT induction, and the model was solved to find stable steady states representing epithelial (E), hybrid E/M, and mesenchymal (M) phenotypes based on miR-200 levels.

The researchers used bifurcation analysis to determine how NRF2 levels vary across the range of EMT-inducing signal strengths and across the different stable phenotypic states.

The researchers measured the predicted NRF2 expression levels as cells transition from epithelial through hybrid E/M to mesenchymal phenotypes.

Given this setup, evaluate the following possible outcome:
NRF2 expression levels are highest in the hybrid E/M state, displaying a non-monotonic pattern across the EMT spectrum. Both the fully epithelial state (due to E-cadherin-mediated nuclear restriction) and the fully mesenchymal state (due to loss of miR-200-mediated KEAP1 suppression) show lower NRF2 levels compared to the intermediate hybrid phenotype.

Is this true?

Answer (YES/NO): YES